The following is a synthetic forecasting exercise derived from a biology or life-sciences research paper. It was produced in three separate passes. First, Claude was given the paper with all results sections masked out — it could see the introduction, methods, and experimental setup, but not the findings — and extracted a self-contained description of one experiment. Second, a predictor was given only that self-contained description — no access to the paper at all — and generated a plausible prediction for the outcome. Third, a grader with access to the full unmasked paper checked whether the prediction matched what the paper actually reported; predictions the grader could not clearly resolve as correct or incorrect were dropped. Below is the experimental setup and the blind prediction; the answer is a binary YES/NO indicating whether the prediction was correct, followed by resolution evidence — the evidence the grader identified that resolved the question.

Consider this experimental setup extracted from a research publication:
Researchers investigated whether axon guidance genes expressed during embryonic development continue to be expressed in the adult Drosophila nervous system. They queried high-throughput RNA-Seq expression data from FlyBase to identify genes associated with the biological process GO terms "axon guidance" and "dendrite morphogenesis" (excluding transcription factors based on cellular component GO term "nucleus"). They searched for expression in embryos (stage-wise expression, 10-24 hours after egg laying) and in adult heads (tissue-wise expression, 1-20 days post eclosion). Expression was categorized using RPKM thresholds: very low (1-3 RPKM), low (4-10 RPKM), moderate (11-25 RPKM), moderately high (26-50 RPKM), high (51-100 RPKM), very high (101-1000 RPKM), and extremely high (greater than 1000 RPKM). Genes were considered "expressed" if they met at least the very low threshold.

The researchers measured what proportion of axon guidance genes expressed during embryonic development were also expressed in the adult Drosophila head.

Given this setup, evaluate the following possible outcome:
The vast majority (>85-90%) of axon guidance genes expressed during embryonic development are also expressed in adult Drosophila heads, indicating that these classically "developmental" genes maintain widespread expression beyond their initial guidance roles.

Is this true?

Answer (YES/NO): YES